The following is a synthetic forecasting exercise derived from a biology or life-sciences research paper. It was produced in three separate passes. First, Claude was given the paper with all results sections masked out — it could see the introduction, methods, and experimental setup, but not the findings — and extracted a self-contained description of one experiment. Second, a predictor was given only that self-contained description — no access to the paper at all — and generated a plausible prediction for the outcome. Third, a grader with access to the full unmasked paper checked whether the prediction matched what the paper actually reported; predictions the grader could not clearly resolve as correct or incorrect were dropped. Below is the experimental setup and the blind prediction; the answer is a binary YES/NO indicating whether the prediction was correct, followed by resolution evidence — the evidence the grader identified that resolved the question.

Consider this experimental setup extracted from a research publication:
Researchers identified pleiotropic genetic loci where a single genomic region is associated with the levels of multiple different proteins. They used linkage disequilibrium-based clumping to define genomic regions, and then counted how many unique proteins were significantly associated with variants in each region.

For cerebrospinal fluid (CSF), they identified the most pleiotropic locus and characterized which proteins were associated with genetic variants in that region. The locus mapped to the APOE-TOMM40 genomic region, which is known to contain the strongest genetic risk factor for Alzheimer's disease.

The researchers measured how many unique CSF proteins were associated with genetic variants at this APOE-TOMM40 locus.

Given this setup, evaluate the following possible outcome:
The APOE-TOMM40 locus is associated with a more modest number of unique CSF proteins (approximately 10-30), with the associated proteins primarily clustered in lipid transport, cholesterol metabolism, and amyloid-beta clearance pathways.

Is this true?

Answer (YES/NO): NO